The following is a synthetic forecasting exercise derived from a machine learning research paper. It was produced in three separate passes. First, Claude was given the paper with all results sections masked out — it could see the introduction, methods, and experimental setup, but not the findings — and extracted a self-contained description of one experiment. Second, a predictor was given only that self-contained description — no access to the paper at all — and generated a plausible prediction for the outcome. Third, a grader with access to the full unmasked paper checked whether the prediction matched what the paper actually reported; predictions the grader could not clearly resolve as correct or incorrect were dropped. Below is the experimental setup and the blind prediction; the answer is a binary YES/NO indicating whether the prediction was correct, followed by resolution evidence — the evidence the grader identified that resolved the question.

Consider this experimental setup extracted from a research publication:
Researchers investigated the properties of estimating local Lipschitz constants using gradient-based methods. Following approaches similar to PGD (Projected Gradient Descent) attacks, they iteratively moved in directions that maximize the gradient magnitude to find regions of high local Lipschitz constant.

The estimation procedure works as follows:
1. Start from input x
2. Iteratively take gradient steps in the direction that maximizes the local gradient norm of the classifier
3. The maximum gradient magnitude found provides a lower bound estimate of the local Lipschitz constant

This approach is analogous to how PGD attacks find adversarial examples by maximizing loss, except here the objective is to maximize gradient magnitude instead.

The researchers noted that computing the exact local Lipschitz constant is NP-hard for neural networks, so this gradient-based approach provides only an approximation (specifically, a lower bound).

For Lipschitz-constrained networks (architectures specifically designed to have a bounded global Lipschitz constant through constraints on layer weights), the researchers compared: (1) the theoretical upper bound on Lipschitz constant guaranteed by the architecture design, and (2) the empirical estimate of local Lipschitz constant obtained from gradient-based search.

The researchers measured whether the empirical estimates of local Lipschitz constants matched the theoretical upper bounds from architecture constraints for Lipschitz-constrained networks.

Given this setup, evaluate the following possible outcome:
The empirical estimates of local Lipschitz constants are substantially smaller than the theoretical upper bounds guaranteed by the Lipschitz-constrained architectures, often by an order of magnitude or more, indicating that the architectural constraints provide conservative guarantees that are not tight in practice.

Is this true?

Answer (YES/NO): NO